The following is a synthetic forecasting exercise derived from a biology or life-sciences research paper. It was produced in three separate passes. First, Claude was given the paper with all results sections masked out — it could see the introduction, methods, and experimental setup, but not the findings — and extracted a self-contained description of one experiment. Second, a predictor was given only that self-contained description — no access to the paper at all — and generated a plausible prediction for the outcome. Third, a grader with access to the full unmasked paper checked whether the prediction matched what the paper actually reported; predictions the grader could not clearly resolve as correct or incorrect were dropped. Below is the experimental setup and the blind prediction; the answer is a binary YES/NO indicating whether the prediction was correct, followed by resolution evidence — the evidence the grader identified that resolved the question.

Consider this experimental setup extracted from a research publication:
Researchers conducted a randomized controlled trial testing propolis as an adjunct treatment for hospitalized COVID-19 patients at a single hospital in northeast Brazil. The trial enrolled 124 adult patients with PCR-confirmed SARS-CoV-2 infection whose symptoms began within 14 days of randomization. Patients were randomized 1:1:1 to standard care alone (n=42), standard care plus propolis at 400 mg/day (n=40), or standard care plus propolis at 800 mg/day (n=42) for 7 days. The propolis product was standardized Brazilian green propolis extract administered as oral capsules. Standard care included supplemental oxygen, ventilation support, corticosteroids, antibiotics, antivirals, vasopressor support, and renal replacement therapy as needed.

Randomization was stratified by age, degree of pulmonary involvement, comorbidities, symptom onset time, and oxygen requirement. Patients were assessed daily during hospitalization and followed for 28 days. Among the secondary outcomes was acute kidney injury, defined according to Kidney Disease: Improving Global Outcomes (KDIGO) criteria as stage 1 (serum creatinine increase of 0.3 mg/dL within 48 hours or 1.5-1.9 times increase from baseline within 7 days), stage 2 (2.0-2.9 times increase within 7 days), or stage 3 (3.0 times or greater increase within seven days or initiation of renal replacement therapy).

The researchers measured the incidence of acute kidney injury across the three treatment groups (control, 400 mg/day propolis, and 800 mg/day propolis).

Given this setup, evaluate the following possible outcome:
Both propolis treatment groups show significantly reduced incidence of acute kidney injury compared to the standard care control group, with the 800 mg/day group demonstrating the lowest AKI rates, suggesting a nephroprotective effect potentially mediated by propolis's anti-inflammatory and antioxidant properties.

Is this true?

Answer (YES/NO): NO